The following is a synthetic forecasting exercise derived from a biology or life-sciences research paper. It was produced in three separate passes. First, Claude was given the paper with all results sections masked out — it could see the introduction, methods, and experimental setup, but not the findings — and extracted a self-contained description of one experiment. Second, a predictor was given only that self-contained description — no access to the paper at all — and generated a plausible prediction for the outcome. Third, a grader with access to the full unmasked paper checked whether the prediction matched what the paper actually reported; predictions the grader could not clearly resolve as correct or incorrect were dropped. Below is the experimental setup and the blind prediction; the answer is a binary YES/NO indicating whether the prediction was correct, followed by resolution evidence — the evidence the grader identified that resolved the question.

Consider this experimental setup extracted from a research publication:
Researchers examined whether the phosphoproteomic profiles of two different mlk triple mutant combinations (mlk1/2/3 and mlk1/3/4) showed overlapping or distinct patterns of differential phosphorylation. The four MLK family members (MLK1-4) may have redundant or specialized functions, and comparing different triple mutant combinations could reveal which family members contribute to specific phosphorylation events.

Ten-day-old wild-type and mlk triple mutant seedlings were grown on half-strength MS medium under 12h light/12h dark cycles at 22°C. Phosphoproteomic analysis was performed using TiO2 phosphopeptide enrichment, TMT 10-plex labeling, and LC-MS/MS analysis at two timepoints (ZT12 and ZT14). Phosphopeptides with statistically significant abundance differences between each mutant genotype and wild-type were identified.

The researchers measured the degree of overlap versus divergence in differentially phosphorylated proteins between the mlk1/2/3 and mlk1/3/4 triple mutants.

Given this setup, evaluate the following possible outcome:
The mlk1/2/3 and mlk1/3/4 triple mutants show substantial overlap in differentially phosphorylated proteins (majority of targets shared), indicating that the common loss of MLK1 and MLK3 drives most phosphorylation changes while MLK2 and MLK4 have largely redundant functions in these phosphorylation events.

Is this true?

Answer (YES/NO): NO